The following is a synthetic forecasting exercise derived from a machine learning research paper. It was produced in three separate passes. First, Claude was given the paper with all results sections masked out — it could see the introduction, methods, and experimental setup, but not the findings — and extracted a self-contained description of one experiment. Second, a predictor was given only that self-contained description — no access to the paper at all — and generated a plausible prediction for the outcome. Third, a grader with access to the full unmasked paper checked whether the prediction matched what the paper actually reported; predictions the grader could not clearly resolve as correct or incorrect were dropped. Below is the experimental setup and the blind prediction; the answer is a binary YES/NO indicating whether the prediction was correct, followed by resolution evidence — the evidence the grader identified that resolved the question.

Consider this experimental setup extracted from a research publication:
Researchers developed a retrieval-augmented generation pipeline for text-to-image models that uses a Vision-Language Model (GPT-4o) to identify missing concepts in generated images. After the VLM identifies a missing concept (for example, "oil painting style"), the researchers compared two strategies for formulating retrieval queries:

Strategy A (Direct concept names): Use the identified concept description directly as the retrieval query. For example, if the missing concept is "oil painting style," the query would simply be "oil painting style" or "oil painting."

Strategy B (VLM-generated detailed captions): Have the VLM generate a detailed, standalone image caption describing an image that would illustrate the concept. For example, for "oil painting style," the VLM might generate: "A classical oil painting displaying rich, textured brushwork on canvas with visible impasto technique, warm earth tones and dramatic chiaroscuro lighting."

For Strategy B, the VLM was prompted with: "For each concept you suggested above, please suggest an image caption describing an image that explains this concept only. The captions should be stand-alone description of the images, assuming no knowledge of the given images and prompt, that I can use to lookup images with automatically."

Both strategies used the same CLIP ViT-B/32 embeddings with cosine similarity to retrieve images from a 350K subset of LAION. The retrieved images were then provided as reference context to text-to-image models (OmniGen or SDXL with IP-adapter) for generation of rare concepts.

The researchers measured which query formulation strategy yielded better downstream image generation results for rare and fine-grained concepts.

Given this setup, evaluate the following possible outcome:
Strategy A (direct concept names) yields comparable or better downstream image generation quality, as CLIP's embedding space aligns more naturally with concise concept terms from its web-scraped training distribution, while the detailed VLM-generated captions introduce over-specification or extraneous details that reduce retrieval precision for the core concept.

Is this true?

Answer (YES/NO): NO